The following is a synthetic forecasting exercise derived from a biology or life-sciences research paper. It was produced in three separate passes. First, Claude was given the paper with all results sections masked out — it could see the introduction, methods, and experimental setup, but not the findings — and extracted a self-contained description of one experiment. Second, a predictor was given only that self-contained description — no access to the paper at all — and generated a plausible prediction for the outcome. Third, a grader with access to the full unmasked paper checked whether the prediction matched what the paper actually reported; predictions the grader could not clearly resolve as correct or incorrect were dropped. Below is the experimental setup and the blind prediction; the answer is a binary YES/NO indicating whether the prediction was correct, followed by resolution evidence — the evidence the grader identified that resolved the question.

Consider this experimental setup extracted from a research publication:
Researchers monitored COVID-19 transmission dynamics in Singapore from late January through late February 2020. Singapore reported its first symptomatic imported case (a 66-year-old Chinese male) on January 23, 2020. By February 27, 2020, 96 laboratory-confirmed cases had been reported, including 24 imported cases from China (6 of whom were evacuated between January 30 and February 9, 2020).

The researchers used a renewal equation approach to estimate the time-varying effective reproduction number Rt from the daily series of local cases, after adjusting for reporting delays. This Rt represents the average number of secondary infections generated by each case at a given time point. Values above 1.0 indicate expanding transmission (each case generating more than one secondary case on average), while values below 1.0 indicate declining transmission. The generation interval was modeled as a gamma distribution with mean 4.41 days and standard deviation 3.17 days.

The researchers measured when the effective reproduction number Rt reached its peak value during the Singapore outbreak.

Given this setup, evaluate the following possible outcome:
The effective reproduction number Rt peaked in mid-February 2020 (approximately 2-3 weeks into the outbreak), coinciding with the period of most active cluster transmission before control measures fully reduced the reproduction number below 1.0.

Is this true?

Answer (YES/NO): NO